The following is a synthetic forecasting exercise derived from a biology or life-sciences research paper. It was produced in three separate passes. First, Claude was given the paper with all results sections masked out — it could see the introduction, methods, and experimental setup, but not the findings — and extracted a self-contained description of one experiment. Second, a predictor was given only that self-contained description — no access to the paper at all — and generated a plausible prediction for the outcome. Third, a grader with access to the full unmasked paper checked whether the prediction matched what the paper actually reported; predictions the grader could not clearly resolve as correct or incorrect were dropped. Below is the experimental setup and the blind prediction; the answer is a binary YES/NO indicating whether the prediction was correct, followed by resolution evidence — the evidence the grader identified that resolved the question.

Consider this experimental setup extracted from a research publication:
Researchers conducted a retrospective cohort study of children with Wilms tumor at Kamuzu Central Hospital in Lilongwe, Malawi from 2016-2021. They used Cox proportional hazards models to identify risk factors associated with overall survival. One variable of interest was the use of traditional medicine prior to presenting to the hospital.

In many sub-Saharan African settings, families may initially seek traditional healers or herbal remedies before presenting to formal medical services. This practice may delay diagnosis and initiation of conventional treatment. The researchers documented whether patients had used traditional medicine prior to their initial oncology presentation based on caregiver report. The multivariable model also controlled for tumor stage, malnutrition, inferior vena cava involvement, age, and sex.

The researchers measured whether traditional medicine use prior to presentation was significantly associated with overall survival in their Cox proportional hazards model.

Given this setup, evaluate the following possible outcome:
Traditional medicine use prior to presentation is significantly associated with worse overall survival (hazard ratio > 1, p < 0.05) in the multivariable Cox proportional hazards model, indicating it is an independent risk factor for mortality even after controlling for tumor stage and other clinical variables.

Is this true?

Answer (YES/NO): NO